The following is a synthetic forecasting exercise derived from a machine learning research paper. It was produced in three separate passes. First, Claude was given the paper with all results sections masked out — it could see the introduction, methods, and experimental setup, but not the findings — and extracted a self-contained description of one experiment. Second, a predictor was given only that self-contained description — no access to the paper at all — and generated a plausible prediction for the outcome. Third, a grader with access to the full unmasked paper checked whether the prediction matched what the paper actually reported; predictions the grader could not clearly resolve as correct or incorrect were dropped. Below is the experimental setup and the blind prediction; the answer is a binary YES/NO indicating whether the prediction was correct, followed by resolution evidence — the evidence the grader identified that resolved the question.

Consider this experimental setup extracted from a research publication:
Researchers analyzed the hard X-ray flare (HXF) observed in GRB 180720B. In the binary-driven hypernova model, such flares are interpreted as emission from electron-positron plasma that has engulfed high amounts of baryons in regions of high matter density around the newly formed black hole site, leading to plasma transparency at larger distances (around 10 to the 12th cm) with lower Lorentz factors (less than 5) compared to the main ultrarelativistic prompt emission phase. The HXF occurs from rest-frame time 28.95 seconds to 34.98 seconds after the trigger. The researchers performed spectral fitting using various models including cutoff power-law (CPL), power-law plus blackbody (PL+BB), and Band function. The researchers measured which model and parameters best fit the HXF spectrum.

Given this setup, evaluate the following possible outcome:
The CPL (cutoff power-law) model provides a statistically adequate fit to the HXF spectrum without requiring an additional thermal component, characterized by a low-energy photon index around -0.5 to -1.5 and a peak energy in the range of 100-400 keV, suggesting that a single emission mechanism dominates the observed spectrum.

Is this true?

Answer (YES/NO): NO